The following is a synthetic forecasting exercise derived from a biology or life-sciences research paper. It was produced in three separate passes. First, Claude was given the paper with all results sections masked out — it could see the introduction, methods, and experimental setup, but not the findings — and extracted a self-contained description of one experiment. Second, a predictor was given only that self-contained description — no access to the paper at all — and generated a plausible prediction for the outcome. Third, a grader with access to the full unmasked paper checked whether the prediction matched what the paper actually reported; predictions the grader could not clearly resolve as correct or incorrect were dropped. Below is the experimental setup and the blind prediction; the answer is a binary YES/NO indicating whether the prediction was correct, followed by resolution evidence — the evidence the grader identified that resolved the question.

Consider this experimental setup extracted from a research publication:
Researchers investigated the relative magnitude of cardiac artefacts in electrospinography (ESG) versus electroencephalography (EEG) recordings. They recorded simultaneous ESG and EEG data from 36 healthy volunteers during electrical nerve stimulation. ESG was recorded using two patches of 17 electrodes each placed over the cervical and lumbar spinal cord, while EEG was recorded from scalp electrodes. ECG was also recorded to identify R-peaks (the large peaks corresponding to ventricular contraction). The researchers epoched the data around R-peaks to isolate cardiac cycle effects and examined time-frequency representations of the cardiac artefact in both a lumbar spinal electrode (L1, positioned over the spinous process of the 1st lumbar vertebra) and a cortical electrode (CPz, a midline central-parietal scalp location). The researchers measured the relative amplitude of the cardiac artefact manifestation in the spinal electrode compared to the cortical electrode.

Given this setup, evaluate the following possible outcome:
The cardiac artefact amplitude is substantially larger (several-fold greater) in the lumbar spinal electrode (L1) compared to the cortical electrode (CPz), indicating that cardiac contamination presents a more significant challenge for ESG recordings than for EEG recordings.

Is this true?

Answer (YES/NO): YES